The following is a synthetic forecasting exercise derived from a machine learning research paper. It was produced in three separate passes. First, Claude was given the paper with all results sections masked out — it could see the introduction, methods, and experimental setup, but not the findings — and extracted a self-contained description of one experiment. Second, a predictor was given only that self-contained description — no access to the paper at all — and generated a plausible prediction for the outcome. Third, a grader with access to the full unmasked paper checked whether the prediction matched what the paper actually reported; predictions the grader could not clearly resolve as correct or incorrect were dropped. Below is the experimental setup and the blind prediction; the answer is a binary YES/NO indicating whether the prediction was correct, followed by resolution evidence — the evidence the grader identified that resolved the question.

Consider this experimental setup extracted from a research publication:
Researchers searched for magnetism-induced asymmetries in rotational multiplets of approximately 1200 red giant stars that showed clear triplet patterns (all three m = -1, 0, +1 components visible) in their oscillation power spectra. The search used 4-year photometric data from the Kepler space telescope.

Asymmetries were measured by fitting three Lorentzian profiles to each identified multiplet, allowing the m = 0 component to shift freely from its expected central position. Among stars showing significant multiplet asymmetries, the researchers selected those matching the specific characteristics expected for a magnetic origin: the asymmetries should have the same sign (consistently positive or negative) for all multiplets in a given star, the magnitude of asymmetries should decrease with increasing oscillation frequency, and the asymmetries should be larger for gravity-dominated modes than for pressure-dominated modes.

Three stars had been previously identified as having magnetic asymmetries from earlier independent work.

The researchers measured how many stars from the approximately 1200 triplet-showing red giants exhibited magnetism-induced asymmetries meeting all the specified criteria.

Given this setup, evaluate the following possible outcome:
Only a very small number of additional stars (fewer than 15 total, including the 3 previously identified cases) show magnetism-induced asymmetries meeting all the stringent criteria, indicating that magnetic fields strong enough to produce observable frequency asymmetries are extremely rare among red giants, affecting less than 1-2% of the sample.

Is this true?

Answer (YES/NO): YES